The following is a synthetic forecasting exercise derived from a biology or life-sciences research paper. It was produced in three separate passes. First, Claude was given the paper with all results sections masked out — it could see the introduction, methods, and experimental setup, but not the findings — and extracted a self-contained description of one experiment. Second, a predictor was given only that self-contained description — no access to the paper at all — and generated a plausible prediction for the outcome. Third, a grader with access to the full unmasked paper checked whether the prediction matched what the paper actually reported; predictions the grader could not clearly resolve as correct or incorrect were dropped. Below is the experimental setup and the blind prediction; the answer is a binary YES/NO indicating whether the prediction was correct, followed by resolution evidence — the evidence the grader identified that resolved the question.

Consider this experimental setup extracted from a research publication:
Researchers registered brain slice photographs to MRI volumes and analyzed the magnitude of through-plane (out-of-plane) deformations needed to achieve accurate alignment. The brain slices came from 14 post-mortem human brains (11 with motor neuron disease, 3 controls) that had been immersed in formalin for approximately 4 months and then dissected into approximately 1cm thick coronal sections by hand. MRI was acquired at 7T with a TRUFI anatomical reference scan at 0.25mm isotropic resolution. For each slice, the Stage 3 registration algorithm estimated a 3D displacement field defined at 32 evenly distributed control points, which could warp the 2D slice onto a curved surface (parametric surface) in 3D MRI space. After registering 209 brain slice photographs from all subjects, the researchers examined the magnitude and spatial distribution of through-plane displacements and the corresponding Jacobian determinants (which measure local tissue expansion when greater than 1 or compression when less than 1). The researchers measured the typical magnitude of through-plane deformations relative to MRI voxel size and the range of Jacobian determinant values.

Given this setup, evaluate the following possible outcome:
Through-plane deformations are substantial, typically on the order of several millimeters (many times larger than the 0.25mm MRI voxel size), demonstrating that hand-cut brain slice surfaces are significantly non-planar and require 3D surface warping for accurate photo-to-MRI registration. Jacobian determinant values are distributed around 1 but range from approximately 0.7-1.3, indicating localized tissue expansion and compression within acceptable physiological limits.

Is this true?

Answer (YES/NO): NO